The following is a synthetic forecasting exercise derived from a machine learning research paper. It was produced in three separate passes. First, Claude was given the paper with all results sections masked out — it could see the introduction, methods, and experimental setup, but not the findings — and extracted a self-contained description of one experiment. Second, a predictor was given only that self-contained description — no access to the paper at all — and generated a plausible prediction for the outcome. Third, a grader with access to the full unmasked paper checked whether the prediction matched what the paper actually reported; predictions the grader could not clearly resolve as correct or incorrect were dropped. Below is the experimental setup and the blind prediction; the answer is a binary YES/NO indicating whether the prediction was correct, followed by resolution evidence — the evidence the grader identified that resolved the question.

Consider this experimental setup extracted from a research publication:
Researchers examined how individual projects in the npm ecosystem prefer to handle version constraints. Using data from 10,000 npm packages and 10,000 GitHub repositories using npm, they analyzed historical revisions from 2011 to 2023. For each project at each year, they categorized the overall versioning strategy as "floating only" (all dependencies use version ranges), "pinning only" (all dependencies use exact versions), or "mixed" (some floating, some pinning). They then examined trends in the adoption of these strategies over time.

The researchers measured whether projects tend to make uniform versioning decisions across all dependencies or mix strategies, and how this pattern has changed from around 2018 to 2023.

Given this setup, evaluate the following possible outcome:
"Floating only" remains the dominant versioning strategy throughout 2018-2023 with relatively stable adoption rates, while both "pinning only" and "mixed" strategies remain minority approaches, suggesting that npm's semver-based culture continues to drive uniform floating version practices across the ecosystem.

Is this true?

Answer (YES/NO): NO